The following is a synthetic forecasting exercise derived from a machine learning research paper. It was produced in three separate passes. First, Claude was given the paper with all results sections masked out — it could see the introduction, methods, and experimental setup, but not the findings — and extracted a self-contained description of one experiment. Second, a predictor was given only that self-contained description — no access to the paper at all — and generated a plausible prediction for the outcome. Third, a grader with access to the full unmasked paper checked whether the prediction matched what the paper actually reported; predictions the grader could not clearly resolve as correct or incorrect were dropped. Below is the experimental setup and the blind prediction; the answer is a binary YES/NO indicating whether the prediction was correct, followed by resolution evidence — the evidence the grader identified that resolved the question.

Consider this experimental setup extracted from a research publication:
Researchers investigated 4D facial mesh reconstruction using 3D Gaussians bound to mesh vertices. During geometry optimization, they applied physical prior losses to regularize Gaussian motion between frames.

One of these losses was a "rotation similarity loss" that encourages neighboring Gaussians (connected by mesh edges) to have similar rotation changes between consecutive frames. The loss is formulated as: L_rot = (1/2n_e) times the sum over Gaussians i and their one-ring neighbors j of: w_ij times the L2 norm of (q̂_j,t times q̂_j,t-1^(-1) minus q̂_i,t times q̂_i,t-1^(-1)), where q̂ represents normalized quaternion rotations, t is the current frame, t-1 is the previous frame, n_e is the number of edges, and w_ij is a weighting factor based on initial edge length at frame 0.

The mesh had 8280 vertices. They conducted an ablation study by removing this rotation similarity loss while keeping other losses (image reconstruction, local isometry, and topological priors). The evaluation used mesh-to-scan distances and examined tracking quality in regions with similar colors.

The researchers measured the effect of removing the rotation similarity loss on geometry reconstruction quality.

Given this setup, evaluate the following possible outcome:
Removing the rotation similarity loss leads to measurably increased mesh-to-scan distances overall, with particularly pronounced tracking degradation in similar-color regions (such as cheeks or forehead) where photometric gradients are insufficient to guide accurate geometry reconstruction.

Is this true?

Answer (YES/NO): NO